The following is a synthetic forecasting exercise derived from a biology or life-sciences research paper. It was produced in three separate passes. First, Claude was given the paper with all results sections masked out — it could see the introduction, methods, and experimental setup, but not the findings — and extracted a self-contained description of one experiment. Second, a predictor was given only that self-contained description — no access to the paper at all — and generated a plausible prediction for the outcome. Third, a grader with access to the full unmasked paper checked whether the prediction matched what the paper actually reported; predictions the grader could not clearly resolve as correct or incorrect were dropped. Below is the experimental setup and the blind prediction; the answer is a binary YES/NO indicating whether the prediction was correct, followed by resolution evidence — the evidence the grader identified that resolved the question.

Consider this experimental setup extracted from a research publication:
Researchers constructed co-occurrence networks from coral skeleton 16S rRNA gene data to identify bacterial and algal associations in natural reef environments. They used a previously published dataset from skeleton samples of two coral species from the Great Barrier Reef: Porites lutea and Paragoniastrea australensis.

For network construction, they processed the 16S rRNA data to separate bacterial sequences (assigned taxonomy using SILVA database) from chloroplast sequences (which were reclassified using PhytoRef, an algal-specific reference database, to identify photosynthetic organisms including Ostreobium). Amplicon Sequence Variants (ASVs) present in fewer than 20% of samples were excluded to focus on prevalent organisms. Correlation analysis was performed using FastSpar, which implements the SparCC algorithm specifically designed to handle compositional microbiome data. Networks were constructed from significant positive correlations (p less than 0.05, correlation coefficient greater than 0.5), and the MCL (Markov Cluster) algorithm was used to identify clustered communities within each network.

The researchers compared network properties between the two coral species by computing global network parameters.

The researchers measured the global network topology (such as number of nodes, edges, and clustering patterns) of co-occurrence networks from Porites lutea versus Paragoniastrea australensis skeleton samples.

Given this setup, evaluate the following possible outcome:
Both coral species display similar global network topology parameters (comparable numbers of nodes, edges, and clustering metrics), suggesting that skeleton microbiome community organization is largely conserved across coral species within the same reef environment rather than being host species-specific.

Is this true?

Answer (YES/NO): NO